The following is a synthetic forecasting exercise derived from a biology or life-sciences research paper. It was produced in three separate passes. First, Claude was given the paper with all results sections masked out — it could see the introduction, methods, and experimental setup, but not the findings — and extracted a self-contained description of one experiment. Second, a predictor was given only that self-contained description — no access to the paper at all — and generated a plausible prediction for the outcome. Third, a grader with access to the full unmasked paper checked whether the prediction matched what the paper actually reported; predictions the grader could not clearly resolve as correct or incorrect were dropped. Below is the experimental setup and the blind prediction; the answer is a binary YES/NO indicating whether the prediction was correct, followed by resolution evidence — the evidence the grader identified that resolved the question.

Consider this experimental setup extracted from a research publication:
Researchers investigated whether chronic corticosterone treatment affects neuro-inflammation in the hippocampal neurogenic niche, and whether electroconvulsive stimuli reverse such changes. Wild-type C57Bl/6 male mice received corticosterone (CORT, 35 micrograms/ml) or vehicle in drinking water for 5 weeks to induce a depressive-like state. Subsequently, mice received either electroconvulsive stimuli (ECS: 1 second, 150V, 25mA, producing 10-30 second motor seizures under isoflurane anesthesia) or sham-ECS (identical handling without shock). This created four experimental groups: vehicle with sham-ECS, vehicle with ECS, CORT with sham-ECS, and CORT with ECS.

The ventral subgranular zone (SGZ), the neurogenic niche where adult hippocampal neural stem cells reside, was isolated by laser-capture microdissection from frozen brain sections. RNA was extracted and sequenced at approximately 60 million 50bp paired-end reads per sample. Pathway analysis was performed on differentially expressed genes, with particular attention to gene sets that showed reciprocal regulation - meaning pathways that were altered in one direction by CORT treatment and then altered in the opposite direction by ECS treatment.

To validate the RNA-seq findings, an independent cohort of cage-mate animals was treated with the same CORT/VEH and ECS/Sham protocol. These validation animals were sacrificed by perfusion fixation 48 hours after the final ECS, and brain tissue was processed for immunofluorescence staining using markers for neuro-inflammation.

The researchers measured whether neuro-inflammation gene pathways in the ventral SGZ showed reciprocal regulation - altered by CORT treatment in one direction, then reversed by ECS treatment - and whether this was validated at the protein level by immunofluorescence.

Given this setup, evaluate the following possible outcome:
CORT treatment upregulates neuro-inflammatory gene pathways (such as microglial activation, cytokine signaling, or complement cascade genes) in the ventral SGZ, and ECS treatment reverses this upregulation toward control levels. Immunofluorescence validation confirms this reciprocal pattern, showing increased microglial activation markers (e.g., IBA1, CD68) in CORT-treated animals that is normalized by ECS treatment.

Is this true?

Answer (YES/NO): YES